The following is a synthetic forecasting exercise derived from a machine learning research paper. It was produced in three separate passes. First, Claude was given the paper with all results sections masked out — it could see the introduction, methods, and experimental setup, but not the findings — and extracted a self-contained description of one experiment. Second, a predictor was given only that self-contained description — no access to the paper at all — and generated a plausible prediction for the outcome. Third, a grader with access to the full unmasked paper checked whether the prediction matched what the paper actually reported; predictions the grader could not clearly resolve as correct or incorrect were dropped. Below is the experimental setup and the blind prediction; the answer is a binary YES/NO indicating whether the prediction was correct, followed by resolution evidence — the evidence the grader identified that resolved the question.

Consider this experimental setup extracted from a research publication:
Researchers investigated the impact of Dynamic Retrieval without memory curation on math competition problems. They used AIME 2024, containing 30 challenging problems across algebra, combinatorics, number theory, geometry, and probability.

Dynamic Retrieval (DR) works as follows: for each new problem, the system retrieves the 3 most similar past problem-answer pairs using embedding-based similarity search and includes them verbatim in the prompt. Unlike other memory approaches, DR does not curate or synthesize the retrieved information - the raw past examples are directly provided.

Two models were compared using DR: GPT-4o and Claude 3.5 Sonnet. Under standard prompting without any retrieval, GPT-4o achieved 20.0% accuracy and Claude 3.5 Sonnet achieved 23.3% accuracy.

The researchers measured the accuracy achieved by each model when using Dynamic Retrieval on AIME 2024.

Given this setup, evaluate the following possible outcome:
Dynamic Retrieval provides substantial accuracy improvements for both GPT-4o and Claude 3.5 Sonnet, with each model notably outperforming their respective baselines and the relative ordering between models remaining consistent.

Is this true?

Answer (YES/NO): NO